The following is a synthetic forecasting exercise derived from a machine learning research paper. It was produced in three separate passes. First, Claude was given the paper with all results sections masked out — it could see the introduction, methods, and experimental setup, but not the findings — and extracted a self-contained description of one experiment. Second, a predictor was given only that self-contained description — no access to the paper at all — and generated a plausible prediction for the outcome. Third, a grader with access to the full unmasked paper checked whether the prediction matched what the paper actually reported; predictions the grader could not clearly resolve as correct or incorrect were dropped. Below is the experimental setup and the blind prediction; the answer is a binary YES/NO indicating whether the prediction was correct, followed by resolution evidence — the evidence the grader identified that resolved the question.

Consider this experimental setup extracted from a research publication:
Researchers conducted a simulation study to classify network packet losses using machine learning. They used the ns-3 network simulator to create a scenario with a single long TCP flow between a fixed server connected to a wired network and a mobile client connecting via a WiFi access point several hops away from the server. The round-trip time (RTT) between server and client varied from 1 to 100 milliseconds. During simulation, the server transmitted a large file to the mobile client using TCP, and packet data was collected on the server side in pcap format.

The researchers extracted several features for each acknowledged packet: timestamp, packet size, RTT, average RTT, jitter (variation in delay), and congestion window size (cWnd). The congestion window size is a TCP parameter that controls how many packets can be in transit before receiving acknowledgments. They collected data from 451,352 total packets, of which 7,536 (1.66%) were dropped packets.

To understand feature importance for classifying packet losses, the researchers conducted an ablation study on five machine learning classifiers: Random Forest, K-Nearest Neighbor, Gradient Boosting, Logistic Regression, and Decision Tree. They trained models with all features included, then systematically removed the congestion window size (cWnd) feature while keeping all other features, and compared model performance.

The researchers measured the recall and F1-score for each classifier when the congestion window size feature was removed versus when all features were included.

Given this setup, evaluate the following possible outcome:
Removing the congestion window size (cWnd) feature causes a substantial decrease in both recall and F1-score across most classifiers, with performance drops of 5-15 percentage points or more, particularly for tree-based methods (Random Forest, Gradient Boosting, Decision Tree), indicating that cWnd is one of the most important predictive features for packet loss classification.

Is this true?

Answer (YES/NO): YES